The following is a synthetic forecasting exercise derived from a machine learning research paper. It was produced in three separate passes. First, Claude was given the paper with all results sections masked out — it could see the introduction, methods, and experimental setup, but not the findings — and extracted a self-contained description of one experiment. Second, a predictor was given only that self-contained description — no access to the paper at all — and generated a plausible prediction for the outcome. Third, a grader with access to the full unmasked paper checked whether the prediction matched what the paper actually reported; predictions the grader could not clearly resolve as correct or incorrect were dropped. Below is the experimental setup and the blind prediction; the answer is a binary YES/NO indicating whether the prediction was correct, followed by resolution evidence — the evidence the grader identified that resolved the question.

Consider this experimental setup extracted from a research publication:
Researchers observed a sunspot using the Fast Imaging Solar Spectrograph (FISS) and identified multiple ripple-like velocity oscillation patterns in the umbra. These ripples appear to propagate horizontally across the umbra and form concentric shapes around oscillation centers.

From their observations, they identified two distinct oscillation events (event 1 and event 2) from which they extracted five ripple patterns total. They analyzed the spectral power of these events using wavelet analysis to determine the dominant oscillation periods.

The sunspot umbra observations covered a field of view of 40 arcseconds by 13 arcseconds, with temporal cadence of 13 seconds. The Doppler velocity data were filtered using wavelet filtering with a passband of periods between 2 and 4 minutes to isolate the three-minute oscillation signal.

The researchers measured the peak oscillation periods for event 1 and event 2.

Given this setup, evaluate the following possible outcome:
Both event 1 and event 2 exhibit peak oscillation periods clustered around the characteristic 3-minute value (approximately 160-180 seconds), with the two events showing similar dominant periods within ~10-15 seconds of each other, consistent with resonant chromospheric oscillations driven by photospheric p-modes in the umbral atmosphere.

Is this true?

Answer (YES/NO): NO